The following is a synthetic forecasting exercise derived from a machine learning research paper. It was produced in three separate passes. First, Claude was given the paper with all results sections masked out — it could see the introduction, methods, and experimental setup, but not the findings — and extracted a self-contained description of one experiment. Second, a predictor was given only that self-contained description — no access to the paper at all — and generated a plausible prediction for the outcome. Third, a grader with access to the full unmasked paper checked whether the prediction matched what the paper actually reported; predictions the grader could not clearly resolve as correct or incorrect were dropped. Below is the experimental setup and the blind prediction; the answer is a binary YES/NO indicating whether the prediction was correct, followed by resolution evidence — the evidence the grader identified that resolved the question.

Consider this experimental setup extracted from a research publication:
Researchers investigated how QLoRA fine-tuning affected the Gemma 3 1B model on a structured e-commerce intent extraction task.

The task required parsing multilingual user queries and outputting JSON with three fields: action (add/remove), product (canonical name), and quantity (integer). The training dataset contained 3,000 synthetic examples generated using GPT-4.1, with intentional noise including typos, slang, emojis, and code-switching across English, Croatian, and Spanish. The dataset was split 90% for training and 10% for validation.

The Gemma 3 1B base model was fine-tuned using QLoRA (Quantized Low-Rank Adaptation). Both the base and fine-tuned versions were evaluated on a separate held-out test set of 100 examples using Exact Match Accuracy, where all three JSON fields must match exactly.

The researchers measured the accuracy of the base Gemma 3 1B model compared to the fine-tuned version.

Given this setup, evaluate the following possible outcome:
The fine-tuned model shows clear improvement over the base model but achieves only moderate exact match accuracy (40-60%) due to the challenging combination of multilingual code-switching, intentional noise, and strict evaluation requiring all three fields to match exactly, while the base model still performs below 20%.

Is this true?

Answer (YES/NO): NO